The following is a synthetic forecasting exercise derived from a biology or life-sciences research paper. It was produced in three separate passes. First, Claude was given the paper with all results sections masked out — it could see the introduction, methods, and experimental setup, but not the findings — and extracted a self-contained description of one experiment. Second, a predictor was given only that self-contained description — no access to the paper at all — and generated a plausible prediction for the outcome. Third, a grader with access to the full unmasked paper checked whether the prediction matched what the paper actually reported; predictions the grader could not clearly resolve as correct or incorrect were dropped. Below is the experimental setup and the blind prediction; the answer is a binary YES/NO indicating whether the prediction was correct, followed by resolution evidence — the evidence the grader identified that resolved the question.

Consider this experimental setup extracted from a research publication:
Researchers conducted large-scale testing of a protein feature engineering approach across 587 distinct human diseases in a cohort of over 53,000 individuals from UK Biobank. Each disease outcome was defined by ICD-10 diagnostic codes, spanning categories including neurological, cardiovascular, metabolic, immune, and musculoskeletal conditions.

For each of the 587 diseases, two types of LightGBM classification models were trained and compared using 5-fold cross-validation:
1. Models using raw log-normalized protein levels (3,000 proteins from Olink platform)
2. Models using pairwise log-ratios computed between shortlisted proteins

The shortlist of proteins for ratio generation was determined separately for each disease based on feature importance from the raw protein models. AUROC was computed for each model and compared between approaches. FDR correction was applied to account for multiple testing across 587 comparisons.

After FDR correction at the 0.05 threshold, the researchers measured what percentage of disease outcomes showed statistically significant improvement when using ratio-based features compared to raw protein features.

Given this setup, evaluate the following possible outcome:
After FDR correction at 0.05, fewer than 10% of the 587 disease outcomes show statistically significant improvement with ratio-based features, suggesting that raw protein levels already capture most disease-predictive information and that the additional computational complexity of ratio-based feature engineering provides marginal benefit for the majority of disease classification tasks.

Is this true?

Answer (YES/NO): NO